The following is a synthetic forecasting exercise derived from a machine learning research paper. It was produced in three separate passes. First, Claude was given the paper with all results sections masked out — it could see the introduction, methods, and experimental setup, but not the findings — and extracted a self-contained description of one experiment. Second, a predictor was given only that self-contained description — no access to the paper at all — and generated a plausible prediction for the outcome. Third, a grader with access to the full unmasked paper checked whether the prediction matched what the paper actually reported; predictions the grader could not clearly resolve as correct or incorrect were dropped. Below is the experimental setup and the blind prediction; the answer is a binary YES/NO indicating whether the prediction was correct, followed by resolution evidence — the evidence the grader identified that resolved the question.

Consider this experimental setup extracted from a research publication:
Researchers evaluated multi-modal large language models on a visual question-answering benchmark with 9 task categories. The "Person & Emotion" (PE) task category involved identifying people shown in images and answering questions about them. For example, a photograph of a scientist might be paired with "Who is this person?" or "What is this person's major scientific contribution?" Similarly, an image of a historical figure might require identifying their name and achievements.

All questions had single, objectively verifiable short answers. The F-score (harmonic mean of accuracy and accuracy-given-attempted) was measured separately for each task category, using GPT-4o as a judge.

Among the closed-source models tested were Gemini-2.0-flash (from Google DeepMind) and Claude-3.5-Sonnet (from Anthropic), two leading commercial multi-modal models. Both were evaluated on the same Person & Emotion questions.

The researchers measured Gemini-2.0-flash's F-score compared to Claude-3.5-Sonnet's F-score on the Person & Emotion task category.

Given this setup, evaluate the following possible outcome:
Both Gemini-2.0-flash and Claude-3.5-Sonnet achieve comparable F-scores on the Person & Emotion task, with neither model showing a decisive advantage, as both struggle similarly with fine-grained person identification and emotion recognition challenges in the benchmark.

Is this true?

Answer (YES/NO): NO